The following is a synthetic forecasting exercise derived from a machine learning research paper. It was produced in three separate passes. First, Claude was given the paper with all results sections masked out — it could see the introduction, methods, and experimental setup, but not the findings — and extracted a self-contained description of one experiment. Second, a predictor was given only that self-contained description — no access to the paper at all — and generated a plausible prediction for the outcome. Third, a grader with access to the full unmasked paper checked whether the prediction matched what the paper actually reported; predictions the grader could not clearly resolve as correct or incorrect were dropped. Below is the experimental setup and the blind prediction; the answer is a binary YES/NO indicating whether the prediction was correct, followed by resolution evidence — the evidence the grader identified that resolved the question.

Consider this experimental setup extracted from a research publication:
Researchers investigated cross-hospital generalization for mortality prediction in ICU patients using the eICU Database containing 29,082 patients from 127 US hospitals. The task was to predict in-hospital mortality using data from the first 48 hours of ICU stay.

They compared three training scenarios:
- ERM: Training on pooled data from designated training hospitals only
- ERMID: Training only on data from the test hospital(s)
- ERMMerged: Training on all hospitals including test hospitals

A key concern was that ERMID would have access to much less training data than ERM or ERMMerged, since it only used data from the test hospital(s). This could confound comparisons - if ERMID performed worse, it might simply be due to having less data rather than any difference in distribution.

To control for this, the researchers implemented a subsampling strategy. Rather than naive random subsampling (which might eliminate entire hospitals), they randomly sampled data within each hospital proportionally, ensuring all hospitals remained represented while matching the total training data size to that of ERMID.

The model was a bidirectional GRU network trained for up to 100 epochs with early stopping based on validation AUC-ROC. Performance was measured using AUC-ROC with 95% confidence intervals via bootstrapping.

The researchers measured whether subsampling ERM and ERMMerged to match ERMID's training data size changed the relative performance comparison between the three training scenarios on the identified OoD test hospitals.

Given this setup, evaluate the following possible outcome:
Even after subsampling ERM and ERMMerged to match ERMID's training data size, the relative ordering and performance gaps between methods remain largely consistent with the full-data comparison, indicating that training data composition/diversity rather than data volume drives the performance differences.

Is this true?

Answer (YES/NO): NO